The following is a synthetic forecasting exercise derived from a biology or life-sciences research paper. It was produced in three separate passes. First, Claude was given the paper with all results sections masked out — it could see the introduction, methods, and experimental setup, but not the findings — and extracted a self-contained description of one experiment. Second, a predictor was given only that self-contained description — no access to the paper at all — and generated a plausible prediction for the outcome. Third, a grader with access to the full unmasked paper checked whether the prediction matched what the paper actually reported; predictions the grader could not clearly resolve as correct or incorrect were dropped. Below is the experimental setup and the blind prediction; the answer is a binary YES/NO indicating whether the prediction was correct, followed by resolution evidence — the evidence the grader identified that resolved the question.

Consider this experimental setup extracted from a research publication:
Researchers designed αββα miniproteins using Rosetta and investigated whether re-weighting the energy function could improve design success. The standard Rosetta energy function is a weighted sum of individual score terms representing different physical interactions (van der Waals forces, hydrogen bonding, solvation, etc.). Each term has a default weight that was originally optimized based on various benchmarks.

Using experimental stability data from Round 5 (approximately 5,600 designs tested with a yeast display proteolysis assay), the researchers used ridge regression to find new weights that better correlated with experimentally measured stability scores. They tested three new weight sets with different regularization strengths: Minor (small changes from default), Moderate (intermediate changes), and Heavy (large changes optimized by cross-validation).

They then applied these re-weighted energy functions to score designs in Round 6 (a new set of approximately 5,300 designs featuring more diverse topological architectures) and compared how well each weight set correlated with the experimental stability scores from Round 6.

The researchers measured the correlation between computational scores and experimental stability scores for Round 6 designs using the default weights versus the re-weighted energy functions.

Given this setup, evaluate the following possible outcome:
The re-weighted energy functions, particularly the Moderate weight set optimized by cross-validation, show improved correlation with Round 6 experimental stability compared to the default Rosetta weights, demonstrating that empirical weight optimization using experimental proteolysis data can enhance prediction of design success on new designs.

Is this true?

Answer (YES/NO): NO